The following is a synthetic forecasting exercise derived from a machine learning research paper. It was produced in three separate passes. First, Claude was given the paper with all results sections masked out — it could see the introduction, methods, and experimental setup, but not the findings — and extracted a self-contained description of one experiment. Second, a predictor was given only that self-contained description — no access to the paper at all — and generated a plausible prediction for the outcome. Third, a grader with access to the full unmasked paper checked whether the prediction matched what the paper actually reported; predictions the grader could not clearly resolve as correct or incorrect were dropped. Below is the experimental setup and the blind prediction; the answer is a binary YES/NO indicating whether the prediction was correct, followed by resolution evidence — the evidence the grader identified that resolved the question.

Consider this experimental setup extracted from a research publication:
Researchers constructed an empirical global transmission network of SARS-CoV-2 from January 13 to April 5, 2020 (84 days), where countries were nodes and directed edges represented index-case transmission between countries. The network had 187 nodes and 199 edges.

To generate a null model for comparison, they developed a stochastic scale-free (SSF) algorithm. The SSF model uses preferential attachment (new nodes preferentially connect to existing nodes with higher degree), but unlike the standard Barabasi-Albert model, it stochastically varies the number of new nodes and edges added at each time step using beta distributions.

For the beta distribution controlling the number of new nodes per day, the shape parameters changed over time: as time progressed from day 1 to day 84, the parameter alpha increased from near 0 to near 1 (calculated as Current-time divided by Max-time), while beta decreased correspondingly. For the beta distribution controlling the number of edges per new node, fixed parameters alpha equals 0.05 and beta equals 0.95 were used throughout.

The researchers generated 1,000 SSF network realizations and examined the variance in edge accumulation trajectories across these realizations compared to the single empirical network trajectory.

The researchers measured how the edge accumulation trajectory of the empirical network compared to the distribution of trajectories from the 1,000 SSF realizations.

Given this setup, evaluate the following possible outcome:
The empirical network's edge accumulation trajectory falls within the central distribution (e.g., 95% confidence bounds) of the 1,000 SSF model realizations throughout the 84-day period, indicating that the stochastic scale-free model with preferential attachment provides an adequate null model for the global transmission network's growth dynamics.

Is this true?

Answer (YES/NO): NO